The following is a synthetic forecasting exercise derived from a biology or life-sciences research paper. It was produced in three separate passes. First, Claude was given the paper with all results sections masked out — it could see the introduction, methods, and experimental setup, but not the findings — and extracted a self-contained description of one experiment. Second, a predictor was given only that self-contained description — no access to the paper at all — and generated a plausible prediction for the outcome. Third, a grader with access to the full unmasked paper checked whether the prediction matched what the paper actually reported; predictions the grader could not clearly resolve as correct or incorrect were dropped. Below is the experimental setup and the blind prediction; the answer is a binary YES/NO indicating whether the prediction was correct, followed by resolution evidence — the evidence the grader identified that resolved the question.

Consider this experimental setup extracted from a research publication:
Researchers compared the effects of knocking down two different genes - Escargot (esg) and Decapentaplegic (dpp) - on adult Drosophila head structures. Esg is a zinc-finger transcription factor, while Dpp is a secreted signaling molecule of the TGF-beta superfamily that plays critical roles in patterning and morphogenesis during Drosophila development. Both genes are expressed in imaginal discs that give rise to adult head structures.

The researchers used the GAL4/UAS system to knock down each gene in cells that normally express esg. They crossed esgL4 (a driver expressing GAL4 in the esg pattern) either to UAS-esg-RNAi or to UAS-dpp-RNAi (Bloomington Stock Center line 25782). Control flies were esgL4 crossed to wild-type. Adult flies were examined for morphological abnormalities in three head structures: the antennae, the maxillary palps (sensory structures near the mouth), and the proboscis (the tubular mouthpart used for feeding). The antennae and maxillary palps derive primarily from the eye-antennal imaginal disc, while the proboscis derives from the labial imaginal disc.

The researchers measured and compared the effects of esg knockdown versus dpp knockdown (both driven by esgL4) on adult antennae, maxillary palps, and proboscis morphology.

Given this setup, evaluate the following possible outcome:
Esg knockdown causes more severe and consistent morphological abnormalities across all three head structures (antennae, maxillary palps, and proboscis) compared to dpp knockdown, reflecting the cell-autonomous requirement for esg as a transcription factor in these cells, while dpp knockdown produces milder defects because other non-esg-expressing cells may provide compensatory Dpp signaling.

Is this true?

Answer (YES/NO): NO